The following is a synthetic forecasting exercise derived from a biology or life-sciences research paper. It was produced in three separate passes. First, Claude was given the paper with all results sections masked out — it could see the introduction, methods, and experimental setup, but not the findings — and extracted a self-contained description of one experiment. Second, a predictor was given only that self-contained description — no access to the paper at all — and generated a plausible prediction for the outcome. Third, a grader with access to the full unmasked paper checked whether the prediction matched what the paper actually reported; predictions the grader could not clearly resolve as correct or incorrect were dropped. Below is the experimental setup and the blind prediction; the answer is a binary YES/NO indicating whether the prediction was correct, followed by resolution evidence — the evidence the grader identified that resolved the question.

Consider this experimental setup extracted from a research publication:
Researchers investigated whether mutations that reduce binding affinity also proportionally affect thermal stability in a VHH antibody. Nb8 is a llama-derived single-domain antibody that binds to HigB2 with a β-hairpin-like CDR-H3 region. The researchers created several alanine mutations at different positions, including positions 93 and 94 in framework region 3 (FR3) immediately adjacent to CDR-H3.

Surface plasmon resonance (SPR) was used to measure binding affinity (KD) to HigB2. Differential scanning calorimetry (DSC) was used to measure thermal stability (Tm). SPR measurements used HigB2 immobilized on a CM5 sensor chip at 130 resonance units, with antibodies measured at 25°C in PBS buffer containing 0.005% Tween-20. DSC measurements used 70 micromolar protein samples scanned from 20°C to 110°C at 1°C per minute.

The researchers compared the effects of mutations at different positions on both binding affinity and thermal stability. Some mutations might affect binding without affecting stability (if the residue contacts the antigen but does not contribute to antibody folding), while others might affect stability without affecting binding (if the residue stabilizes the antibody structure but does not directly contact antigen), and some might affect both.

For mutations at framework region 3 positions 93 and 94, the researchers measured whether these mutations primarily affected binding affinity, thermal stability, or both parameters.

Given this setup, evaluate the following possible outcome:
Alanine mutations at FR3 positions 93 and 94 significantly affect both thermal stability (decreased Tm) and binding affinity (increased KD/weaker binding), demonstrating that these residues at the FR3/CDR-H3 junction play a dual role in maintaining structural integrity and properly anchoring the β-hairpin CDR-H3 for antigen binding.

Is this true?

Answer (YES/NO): NO